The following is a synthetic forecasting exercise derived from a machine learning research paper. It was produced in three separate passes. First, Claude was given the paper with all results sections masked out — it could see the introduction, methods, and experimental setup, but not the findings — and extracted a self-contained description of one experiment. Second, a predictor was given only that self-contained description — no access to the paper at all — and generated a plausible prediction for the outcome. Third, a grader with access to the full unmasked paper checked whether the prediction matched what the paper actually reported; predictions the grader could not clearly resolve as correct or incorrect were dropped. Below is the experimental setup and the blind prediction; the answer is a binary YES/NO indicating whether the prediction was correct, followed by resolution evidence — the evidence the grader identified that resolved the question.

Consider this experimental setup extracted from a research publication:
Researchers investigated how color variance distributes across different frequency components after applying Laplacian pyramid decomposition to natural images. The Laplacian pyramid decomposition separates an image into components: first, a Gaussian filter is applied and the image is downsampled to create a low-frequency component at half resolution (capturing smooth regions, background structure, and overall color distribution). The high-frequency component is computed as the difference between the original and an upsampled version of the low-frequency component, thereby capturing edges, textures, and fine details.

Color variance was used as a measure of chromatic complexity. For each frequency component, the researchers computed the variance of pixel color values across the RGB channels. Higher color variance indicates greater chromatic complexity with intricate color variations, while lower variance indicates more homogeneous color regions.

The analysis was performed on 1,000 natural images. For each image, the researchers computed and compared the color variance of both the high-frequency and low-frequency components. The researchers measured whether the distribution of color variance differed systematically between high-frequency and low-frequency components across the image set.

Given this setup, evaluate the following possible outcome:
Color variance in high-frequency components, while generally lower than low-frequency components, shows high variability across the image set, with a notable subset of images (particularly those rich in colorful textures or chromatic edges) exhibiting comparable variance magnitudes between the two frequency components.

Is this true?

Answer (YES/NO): NO